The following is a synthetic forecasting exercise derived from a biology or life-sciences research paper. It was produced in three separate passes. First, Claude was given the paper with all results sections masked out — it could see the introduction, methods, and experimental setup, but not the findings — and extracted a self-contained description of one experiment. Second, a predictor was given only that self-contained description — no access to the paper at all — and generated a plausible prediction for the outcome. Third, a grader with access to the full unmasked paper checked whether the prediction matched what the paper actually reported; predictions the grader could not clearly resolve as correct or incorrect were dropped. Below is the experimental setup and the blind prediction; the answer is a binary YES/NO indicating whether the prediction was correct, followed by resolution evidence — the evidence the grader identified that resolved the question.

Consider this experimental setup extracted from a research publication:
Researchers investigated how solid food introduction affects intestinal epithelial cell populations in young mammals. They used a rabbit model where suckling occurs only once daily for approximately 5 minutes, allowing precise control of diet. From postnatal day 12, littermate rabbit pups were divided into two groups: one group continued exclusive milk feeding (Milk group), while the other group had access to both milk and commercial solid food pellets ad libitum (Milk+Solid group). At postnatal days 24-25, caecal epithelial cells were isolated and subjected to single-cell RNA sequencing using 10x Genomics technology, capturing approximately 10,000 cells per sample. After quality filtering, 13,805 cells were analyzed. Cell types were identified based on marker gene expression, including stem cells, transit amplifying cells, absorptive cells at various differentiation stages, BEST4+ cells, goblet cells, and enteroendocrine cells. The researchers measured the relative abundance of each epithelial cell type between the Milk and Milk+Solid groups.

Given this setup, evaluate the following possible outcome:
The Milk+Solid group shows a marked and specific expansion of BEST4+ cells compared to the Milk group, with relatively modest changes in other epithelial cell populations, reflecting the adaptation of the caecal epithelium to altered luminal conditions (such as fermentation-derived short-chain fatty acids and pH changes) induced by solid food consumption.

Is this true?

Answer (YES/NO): NO